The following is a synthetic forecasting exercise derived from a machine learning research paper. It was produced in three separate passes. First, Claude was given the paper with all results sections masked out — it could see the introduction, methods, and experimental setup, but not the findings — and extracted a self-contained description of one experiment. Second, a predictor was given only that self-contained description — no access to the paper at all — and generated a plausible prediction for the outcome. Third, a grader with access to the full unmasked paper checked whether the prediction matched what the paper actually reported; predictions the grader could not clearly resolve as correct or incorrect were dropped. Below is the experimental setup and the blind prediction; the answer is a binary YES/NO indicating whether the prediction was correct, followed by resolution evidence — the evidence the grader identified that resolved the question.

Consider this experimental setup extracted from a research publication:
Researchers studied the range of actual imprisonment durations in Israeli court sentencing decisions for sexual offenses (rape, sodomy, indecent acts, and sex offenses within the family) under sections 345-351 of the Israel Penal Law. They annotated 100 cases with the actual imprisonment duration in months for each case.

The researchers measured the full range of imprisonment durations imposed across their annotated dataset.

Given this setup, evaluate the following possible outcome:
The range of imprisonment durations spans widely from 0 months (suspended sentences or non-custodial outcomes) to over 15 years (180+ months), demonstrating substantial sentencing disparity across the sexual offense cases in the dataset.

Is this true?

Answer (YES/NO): NO